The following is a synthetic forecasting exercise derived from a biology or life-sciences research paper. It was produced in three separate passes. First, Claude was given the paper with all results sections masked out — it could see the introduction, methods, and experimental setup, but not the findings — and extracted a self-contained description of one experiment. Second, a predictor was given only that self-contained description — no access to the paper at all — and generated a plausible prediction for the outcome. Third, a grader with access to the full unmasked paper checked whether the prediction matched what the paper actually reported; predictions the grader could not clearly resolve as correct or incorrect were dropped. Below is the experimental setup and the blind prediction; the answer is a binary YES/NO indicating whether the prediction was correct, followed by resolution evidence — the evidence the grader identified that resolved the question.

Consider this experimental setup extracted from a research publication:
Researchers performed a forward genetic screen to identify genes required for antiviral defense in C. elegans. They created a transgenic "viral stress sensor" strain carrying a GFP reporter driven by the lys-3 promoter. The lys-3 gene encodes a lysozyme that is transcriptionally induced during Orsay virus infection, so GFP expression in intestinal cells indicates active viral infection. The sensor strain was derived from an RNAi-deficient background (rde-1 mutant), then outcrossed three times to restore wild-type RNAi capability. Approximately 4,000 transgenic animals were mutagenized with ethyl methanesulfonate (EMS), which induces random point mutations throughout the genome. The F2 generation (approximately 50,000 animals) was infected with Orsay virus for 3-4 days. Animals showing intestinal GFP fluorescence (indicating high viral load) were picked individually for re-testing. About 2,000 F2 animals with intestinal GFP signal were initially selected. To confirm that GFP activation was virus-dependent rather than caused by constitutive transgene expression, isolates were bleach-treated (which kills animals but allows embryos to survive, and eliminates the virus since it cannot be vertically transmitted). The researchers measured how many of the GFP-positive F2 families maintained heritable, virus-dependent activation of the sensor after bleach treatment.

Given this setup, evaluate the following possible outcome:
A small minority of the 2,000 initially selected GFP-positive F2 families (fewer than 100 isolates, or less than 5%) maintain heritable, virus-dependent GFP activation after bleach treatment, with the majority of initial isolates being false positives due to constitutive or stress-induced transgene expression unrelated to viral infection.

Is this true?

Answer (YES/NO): YES